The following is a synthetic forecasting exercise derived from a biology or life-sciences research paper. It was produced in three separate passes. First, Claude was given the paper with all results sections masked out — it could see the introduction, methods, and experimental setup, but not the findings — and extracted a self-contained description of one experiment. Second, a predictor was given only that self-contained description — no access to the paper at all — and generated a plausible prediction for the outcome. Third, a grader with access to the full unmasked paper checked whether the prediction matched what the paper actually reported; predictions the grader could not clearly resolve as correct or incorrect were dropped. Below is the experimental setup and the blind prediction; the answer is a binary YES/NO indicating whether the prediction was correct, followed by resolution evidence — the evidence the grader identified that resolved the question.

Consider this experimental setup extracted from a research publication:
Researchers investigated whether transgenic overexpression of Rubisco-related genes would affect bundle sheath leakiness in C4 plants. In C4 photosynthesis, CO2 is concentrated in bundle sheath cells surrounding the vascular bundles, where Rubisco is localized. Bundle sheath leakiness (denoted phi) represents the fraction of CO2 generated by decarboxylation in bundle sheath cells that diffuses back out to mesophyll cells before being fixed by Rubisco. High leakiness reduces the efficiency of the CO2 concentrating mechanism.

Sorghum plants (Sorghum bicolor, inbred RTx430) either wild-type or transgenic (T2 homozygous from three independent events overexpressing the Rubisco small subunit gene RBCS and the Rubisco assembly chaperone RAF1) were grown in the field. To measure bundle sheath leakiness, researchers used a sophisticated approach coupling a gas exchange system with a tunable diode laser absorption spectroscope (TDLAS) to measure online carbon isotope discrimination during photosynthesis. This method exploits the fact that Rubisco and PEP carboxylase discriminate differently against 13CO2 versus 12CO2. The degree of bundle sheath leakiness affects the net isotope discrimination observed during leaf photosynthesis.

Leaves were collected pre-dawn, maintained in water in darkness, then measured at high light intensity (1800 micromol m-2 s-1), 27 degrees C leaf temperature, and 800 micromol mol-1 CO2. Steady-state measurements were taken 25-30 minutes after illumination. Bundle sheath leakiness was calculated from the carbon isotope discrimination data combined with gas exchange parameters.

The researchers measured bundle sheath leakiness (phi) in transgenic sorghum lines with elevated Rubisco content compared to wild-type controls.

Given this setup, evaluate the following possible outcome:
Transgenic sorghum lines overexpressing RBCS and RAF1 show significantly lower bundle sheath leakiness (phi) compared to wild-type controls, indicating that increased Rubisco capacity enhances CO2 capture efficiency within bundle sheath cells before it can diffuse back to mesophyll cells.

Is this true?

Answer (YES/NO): YES